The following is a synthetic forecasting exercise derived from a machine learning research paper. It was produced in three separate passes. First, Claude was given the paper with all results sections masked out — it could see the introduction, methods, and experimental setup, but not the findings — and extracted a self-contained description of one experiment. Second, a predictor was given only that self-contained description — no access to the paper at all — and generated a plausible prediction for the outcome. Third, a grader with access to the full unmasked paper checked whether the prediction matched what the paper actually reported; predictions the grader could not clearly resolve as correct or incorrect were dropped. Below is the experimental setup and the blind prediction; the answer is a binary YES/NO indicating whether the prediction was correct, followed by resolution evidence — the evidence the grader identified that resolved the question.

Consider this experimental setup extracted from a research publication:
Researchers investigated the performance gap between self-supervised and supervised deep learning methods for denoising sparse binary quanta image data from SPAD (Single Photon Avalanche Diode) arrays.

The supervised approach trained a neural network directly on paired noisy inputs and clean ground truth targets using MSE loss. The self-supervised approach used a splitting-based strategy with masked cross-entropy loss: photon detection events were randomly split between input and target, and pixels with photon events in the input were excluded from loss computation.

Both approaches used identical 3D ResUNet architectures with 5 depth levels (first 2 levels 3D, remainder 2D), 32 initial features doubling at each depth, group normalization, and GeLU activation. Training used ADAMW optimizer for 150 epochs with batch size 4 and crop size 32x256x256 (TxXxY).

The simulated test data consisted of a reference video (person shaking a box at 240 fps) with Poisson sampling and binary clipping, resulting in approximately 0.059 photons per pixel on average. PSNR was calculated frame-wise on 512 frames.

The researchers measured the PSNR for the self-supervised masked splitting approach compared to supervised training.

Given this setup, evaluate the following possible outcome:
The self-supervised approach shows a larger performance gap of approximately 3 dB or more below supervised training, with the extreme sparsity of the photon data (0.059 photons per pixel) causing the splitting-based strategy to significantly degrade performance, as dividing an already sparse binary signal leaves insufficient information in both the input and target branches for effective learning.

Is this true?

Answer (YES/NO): NO